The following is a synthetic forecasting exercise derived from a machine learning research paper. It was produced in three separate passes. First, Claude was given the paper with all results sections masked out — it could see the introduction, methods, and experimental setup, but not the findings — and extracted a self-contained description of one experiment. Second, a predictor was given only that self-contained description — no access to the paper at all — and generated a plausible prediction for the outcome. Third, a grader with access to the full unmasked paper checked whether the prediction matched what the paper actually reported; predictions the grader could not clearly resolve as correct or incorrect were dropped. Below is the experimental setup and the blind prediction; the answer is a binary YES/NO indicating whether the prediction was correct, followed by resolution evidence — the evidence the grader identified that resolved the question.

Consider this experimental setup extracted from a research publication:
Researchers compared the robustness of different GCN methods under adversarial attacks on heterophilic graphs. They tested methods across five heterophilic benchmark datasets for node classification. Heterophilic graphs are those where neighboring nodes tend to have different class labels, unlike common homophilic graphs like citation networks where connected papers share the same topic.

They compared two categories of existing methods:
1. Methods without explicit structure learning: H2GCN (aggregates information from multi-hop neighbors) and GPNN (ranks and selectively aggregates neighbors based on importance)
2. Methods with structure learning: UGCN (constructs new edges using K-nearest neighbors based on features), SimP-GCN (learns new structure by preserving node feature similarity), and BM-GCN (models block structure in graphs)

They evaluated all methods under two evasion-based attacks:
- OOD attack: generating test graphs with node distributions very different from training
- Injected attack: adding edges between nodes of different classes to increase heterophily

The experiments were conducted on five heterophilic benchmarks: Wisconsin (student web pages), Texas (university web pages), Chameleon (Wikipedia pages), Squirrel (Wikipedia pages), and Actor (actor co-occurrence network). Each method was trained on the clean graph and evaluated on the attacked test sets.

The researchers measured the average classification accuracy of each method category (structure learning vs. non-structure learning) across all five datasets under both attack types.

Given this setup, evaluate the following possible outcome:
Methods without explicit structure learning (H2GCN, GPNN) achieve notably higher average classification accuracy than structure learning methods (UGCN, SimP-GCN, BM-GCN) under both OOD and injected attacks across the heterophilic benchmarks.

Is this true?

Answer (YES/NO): NO